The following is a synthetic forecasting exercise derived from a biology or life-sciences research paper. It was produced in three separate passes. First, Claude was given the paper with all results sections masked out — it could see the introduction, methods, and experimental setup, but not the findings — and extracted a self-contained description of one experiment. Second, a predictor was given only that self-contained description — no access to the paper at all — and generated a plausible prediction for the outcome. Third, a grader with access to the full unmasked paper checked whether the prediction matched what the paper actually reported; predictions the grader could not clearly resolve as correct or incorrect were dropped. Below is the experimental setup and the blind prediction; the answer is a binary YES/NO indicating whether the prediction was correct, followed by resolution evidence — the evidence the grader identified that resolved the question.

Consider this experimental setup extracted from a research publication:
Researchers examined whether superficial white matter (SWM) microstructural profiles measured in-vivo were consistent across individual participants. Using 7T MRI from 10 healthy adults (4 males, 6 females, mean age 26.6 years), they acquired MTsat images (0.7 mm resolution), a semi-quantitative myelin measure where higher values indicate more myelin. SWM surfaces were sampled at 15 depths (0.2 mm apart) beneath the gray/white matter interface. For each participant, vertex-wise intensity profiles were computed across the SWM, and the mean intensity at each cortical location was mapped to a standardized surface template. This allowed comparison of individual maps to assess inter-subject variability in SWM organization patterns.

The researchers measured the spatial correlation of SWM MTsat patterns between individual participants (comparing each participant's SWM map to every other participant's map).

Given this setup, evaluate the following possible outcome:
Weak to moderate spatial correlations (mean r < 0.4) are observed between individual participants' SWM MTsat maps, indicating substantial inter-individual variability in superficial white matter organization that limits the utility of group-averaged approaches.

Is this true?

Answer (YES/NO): NO